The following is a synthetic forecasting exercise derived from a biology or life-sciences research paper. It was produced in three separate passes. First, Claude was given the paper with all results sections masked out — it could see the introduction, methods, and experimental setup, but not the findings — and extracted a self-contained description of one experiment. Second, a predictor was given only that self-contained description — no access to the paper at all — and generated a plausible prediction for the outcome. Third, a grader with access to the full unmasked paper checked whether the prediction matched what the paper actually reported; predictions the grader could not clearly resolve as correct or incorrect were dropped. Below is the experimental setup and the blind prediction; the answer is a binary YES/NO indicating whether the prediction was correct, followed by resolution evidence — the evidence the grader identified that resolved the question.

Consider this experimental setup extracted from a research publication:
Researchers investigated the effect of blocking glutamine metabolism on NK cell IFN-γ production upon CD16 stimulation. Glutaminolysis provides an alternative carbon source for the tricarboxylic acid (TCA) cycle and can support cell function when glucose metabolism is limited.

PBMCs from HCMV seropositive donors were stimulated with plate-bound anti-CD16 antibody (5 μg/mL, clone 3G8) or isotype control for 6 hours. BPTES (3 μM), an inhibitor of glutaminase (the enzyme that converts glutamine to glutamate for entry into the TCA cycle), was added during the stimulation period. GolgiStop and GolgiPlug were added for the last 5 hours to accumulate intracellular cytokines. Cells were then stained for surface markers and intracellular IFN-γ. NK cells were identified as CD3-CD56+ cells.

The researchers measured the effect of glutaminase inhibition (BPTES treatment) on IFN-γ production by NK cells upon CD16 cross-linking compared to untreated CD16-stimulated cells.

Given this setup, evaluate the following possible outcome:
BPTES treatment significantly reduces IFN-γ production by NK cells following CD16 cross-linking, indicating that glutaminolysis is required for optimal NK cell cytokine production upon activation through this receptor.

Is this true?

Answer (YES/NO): NO